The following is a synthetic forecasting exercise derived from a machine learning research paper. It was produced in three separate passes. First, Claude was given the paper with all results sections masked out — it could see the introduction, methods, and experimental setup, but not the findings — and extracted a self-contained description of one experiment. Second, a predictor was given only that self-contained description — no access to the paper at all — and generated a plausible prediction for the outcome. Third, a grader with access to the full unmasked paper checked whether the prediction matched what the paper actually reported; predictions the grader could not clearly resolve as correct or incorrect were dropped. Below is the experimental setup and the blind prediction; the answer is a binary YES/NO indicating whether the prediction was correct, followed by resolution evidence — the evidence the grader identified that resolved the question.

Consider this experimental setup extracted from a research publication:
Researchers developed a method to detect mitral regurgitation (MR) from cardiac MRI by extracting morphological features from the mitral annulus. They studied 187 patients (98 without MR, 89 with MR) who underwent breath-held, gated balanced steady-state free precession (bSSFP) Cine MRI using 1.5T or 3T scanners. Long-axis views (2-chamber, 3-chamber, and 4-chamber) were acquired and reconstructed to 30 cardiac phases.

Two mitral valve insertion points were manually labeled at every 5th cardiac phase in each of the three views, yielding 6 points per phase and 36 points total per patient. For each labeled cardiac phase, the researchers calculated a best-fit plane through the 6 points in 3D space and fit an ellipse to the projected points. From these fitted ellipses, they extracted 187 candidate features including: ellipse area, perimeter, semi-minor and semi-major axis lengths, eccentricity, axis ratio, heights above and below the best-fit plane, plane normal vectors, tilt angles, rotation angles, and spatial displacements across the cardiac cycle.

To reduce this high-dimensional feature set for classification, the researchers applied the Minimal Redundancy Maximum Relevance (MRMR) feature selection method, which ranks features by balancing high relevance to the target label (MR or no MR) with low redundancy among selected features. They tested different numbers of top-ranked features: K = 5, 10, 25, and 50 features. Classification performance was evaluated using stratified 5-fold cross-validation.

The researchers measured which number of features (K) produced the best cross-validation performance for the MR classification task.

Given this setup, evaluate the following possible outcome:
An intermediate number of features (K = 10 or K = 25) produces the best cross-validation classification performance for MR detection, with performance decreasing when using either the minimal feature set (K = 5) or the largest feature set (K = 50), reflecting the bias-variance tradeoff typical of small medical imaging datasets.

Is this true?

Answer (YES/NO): YES